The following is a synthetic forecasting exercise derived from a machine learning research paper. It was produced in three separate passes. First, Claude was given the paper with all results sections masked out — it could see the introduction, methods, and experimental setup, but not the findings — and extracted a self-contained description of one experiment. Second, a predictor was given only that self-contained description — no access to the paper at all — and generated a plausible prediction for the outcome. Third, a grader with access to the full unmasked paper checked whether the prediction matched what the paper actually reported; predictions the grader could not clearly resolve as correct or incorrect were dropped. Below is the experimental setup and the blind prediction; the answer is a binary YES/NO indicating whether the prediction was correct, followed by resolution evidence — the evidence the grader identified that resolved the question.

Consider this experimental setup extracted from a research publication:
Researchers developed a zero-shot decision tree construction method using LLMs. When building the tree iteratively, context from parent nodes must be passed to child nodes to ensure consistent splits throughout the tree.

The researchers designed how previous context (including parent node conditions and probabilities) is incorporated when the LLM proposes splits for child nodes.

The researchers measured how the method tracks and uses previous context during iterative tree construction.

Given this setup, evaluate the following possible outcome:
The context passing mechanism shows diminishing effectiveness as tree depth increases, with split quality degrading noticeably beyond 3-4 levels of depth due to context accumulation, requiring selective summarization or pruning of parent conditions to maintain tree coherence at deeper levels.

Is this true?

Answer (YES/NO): NO